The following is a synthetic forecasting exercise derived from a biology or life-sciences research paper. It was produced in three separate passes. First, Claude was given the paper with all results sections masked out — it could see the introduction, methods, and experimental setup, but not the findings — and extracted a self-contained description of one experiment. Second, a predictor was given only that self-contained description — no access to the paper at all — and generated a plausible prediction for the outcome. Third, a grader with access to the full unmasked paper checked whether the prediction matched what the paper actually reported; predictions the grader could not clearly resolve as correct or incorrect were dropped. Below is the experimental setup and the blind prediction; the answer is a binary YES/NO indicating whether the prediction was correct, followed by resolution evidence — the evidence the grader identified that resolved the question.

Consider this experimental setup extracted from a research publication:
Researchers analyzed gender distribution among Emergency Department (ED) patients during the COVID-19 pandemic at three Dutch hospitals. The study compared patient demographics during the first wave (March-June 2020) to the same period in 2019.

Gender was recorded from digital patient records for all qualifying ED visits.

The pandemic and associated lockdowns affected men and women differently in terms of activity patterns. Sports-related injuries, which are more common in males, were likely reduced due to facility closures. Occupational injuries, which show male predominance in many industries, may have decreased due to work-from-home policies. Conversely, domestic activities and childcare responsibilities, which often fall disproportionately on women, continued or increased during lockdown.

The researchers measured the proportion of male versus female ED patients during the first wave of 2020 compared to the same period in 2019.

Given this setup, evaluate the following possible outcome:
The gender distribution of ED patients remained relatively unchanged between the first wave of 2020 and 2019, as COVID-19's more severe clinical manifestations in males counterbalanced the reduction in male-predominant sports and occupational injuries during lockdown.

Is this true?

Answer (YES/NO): YES